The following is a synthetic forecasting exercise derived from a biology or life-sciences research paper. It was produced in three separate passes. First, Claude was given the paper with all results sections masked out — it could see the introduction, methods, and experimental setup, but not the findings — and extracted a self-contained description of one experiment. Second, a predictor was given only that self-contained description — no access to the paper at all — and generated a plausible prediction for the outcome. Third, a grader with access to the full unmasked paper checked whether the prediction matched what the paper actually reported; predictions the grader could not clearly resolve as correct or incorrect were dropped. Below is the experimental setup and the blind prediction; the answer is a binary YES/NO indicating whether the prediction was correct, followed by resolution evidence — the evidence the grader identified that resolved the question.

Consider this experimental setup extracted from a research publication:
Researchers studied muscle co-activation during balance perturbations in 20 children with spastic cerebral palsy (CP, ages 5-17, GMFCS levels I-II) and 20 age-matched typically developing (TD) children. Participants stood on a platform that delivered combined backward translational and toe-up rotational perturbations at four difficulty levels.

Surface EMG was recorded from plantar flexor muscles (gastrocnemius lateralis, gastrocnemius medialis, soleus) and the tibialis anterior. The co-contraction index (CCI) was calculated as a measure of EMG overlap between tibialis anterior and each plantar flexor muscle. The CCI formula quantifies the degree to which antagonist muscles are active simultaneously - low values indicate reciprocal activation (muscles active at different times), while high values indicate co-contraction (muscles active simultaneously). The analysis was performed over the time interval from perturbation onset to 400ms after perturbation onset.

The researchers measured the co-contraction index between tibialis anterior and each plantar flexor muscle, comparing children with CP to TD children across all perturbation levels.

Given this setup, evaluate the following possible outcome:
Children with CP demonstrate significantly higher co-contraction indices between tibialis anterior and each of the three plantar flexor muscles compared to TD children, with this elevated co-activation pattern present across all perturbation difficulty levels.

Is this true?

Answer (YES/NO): YES